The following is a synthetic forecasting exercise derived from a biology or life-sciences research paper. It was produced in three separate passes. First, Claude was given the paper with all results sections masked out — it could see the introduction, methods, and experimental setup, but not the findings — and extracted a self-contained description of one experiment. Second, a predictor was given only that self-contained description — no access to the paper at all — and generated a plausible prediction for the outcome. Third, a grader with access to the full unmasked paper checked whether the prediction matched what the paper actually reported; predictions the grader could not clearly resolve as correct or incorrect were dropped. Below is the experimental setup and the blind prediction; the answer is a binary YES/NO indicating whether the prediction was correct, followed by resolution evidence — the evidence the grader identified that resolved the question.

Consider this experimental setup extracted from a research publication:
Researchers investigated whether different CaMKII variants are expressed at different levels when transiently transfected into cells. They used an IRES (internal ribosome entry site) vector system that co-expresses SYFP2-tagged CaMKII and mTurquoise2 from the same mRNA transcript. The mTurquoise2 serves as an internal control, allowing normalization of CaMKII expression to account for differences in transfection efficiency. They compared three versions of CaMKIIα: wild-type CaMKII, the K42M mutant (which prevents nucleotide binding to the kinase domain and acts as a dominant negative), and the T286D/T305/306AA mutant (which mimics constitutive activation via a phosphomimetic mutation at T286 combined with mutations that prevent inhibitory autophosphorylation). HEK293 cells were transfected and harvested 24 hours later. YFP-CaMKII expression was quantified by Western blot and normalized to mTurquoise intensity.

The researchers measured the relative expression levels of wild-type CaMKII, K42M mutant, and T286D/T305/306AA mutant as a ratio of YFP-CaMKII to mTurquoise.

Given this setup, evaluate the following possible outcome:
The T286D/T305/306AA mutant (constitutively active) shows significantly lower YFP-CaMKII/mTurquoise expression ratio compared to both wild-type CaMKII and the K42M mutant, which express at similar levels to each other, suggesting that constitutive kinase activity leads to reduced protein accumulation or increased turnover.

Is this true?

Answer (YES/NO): YES